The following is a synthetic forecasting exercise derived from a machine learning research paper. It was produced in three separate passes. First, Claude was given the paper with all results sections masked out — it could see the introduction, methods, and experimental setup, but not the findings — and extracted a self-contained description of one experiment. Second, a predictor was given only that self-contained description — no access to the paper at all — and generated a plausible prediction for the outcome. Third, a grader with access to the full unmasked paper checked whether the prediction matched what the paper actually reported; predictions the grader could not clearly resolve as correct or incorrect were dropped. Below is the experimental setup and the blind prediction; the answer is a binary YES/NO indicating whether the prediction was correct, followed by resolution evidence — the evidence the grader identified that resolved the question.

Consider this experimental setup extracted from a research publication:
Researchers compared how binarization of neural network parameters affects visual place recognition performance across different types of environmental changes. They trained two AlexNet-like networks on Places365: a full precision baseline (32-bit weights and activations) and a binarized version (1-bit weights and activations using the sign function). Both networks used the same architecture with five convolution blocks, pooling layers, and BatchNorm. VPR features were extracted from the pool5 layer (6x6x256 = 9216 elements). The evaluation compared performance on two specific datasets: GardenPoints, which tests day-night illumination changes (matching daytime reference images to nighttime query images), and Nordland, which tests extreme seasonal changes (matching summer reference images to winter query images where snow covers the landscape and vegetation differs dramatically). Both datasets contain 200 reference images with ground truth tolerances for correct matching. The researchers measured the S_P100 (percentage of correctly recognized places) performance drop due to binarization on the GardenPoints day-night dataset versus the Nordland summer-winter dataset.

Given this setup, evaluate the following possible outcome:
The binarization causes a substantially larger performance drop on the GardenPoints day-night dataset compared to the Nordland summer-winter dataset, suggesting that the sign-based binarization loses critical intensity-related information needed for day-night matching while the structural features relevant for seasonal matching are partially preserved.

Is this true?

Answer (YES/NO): NO